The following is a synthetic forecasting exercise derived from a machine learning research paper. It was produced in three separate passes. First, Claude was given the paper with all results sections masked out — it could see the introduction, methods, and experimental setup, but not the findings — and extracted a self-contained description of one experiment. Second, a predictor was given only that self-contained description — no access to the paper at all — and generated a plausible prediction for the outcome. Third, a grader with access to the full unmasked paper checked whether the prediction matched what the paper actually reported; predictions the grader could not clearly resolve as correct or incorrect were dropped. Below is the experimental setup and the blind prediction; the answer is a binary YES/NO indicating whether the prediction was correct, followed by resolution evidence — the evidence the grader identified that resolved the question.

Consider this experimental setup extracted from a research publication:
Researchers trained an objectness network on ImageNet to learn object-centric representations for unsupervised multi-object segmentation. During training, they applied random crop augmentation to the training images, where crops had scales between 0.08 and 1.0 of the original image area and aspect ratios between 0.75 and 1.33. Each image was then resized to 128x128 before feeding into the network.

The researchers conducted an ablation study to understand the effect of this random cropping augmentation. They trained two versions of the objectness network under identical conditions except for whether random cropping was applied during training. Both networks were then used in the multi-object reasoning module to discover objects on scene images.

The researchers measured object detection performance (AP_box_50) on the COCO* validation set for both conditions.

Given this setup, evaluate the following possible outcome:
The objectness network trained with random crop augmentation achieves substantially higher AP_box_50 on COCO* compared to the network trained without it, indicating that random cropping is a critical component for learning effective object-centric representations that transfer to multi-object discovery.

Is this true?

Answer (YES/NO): YES